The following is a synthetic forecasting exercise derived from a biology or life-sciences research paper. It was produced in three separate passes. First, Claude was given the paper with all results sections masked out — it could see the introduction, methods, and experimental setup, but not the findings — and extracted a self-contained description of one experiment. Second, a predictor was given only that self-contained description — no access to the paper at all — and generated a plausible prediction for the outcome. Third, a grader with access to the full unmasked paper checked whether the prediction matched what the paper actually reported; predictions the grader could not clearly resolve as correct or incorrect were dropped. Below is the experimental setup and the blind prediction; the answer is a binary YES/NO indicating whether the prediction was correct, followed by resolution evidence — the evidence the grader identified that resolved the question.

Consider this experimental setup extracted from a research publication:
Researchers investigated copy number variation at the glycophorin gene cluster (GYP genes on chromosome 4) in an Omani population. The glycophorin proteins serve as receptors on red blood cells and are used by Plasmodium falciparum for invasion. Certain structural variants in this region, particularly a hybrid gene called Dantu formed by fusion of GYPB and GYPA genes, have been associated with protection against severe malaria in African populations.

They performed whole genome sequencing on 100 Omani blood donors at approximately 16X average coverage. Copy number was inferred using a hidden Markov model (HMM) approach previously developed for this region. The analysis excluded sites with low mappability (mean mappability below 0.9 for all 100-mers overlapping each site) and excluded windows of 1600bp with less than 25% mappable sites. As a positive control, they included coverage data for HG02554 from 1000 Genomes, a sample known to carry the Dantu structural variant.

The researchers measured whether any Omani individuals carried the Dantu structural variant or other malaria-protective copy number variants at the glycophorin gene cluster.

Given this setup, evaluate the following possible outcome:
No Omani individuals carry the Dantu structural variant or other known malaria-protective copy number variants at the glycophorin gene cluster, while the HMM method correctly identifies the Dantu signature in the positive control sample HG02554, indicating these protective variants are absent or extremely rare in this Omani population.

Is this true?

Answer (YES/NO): NO